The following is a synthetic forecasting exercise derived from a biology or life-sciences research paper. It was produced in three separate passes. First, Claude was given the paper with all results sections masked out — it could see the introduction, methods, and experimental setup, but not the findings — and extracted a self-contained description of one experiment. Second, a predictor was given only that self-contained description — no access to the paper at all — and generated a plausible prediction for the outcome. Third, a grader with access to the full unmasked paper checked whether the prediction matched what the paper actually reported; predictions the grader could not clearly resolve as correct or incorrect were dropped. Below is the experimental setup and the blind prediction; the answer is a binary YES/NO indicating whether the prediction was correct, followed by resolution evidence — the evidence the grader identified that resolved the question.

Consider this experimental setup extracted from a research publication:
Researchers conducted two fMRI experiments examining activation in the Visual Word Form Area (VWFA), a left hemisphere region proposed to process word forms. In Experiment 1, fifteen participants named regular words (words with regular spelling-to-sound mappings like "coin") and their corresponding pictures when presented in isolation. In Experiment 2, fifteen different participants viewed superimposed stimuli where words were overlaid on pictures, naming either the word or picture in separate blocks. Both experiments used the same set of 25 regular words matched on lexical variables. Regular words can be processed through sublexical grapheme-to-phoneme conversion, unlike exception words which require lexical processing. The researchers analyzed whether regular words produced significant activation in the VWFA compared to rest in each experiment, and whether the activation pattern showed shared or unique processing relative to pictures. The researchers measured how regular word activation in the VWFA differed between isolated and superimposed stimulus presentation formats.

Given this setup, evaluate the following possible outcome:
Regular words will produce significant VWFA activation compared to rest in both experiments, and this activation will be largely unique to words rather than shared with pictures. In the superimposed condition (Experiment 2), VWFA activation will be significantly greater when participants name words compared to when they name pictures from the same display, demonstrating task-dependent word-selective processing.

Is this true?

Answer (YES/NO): NO